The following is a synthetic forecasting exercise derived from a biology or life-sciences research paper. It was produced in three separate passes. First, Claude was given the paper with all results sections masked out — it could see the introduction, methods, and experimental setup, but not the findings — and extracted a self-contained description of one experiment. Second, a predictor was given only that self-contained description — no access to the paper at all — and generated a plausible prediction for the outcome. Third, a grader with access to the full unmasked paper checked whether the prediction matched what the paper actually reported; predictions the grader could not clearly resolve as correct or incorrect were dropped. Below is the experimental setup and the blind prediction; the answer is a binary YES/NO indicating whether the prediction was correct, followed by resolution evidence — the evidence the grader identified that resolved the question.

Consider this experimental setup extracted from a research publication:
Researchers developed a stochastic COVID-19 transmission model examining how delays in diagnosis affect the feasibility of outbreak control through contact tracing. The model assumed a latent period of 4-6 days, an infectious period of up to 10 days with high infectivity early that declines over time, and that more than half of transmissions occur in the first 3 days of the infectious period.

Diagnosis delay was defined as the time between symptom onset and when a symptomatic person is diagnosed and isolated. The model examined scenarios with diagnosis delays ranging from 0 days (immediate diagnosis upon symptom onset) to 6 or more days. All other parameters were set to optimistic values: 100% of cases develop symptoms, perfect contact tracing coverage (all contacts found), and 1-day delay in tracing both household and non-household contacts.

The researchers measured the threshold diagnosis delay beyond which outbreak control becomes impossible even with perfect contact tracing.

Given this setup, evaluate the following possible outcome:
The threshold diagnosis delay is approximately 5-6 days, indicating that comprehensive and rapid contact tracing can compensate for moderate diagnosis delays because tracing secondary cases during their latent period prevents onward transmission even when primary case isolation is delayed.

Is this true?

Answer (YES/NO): NO